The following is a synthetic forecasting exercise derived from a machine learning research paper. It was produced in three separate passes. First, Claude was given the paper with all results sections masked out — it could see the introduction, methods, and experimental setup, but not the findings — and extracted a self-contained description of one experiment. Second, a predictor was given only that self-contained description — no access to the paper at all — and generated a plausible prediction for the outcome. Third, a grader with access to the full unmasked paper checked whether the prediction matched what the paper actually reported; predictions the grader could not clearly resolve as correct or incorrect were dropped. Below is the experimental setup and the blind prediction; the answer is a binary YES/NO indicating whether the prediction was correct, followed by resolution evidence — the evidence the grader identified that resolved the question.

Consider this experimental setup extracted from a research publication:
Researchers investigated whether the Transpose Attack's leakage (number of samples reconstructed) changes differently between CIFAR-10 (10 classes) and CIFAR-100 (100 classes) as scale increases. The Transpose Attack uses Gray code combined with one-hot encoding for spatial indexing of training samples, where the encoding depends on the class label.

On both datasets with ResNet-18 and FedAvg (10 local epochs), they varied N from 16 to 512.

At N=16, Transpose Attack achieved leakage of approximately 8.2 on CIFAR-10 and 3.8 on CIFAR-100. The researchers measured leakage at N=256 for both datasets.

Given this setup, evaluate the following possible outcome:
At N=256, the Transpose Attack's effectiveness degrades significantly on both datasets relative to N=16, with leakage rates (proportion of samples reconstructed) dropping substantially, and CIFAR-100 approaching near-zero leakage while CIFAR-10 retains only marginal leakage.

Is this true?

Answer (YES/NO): NO